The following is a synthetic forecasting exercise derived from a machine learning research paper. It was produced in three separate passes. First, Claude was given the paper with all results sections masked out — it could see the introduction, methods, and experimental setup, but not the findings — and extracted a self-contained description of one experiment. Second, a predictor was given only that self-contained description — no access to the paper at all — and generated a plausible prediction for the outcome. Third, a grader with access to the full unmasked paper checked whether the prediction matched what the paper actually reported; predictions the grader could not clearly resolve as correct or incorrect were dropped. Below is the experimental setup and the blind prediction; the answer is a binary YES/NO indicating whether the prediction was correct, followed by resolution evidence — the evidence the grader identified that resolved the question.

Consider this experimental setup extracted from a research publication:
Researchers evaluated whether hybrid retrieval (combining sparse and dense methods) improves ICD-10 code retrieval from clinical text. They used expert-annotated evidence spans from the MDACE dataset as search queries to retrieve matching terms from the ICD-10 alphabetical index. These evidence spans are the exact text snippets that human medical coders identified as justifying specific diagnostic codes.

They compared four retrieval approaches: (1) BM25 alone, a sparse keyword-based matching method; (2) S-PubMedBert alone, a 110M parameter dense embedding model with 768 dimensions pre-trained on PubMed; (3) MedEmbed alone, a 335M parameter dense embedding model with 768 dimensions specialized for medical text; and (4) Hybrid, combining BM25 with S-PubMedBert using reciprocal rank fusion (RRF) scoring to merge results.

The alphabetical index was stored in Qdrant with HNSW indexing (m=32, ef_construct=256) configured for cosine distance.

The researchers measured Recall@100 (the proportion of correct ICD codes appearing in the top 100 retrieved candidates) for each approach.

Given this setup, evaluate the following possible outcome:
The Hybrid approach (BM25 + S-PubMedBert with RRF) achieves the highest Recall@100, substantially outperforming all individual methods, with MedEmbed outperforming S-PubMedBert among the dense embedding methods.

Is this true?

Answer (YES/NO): NO